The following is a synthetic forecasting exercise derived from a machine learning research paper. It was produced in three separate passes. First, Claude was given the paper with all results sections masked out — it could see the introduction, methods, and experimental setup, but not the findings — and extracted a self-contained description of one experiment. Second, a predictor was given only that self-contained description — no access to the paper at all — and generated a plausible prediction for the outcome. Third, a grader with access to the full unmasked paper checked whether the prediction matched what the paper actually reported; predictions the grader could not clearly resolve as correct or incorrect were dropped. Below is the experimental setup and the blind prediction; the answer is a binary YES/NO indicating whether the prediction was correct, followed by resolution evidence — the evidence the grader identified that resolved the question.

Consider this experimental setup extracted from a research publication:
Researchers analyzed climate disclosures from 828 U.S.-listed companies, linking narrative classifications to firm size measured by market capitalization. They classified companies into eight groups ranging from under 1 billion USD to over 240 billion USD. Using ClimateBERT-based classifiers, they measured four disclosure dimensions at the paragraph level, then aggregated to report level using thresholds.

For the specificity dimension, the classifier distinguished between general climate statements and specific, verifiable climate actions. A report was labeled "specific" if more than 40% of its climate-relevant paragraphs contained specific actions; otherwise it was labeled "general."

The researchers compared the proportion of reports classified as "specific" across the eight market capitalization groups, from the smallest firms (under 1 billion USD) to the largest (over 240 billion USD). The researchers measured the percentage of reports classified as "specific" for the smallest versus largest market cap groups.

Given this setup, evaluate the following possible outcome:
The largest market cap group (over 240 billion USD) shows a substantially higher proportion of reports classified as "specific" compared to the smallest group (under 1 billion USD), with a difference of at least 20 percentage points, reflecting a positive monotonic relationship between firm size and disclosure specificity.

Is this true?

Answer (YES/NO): NO